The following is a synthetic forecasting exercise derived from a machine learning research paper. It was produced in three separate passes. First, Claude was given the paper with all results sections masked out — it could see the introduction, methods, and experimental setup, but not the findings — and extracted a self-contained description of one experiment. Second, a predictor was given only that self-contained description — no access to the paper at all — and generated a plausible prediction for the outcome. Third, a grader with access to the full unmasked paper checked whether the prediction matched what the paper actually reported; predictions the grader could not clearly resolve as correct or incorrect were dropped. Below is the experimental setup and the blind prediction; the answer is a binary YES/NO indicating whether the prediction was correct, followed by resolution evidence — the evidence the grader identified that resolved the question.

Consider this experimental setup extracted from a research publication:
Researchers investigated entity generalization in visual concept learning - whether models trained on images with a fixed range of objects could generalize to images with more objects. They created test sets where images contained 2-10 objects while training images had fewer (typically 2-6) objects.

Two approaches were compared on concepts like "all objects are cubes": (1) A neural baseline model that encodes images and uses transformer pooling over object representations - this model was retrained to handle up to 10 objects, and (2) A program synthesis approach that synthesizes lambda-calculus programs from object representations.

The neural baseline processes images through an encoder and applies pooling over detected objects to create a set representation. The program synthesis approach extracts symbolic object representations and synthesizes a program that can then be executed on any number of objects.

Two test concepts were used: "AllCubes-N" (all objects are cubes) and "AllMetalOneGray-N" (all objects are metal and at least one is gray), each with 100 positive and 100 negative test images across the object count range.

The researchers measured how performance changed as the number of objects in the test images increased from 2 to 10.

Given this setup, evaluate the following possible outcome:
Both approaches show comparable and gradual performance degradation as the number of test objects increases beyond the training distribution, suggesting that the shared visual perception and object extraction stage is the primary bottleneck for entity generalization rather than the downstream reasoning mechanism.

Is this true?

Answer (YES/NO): NO